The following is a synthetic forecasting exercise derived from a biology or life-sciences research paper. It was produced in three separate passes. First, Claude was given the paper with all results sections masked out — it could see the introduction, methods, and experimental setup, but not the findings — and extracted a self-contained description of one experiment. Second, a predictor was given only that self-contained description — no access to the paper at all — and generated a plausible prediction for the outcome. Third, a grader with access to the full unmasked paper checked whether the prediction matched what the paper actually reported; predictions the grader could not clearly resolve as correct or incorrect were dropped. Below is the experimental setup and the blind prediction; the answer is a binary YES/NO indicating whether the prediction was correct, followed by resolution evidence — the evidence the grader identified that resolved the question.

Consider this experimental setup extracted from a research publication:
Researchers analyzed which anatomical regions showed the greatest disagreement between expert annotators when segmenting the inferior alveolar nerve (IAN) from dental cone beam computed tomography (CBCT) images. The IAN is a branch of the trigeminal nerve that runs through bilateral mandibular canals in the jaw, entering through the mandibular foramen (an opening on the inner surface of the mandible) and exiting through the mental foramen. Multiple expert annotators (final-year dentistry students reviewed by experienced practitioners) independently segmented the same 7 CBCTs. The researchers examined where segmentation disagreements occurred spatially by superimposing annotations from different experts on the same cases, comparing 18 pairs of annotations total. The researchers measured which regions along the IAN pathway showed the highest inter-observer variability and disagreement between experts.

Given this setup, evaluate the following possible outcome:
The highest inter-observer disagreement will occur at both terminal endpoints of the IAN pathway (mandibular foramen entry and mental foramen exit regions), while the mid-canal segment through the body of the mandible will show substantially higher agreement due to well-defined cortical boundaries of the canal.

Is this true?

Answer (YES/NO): YES